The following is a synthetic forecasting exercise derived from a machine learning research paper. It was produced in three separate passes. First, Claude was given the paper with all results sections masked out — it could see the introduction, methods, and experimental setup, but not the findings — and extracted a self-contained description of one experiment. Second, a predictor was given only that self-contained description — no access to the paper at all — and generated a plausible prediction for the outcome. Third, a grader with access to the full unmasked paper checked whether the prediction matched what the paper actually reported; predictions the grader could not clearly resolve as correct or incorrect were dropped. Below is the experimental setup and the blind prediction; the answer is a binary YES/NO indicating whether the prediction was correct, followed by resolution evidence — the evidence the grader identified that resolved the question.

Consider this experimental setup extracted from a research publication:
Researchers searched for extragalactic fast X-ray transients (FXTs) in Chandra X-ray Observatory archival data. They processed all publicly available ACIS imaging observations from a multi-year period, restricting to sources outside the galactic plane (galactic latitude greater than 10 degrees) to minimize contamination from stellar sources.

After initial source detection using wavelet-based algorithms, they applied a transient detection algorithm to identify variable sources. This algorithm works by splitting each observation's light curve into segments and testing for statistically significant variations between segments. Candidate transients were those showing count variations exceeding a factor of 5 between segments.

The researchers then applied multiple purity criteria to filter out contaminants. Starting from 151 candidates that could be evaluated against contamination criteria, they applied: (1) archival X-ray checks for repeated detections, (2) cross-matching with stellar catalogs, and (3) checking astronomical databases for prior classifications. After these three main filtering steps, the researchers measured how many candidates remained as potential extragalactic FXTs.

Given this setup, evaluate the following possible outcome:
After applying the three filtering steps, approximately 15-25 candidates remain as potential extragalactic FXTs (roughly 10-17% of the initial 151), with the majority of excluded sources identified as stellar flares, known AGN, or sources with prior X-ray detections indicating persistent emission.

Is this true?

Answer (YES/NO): NO